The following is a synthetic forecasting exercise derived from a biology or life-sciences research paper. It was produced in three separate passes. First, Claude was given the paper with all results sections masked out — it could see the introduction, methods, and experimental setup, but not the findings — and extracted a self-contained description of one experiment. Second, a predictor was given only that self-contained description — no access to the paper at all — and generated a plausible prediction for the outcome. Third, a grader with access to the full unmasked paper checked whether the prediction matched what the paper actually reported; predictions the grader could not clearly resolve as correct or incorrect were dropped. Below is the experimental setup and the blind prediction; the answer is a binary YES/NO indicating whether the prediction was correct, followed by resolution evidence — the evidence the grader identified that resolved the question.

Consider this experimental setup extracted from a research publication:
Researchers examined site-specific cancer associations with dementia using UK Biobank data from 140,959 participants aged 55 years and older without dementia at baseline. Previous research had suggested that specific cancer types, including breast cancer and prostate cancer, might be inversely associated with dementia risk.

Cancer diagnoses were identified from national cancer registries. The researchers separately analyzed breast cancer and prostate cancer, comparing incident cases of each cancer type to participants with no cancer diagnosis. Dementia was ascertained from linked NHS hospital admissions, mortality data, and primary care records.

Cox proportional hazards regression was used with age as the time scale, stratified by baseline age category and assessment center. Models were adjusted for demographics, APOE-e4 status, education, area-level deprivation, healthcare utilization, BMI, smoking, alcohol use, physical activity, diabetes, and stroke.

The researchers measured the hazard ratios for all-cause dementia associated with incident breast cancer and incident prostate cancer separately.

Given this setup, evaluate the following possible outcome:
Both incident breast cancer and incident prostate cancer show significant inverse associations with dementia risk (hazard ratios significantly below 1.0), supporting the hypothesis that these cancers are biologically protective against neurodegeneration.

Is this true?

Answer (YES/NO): NO